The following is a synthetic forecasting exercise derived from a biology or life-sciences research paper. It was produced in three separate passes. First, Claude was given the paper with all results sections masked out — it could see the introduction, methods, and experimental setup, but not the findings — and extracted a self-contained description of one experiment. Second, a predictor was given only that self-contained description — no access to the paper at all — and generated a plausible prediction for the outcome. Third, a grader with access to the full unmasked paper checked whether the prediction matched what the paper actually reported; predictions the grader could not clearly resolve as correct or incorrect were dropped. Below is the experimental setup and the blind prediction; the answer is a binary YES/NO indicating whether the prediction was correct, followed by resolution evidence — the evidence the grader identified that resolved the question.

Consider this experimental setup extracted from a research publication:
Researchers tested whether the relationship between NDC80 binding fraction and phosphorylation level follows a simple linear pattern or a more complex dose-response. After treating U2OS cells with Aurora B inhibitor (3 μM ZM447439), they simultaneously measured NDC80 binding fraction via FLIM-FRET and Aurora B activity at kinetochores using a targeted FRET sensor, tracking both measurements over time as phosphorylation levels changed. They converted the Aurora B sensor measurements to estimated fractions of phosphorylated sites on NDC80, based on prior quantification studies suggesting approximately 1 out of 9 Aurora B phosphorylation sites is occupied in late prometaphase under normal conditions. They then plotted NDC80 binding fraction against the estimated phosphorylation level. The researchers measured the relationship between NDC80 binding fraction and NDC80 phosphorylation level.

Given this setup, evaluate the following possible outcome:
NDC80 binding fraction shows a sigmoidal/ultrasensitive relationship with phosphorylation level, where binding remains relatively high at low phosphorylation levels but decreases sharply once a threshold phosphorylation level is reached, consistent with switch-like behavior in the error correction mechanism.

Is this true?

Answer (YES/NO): NO